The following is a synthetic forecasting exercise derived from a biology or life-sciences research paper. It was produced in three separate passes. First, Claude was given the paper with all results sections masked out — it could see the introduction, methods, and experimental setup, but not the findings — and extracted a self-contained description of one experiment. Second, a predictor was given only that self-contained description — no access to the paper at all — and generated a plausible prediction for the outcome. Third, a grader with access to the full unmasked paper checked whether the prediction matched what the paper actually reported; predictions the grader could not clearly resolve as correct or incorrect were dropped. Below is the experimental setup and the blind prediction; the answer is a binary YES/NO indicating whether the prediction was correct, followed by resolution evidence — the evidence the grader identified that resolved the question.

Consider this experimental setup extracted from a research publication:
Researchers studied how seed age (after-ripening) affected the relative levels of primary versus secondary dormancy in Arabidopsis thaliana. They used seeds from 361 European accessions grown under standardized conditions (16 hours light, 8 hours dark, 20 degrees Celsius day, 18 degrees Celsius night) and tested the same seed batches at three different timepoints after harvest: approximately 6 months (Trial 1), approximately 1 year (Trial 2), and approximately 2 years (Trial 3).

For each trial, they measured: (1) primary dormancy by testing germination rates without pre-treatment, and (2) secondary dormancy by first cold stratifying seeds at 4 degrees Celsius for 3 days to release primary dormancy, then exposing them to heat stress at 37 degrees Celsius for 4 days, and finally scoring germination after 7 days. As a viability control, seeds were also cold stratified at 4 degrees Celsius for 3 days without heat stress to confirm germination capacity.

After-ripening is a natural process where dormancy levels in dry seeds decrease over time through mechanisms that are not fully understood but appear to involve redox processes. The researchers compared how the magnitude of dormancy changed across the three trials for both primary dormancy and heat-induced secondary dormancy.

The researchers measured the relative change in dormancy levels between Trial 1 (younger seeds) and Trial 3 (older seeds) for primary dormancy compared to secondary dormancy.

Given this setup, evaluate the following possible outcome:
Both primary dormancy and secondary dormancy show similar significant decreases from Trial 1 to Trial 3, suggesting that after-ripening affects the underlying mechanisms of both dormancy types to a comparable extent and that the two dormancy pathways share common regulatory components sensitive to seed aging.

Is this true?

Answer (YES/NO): NO